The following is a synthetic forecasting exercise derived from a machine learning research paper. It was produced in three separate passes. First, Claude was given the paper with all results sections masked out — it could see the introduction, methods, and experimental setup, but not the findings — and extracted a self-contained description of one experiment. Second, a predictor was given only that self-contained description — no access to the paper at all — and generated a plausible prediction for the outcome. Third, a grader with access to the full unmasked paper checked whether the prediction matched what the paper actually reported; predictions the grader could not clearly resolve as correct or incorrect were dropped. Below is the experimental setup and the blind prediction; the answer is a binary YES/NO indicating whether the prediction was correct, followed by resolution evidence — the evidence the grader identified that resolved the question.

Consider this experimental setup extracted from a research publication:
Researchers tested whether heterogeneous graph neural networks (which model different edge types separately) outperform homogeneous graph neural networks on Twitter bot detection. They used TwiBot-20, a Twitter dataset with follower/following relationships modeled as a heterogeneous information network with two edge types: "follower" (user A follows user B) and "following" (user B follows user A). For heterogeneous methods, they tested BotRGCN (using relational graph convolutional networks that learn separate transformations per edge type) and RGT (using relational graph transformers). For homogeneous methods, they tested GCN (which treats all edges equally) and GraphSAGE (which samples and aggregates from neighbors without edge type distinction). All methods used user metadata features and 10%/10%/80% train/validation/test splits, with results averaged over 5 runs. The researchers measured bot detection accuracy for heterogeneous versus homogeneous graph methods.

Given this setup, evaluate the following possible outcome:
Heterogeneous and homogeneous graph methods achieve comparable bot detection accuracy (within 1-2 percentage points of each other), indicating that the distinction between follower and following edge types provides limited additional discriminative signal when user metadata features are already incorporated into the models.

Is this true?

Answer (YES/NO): YES